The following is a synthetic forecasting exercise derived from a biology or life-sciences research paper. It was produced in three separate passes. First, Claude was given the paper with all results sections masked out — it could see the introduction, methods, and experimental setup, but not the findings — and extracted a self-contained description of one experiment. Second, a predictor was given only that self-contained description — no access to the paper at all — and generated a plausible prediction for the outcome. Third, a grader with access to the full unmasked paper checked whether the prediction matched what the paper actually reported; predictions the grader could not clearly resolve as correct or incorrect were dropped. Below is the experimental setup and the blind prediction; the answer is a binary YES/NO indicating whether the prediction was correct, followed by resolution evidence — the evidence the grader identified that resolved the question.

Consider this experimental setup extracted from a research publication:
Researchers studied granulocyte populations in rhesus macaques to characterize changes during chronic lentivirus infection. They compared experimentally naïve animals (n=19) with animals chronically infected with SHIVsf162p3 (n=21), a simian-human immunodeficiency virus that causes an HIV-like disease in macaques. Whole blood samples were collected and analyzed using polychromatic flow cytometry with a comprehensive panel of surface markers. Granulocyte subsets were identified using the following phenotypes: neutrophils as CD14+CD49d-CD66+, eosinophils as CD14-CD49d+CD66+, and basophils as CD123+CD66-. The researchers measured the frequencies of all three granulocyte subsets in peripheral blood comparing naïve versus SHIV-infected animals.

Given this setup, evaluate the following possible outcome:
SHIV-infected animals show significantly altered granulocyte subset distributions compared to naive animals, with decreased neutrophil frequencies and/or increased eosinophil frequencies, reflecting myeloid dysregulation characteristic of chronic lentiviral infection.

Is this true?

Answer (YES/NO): NO